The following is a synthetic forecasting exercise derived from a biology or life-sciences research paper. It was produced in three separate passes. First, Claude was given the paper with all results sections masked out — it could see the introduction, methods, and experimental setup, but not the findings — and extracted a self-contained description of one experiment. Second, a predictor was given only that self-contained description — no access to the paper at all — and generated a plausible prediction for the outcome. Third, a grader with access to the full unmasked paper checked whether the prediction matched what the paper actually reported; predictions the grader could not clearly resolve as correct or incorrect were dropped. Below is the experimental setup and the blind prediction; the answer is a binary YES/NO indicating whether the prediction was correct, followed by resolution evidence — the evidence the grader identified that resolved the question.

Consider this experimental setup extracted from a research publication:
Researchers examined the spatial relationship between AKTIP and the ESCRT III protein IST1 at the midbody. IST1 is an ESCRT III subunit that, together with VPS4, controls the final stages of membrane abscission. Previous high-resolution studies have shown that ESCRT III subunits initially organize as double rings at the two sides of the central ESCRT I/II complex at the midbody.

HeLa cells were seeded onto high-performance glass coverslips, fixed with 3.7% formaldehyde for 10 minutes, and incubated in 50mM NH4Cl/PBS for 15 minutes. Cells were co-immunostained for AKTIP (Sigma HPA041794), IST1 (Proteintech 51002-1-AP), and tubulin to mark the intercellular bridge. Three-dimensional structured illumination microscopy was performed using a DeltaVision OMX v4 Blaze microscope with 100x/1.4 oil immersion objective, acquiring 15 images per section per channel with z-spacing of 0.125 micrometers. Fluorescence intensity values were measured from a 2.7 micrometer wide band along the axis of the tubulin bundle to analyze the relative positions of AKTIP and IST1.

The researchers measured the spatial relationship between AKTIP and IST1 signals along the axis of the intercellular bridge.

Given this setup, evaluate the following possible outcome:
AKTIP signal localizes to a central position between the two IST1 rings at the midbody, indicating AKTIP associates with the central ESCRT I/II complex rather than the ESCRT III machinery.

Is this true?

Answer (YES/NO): YES